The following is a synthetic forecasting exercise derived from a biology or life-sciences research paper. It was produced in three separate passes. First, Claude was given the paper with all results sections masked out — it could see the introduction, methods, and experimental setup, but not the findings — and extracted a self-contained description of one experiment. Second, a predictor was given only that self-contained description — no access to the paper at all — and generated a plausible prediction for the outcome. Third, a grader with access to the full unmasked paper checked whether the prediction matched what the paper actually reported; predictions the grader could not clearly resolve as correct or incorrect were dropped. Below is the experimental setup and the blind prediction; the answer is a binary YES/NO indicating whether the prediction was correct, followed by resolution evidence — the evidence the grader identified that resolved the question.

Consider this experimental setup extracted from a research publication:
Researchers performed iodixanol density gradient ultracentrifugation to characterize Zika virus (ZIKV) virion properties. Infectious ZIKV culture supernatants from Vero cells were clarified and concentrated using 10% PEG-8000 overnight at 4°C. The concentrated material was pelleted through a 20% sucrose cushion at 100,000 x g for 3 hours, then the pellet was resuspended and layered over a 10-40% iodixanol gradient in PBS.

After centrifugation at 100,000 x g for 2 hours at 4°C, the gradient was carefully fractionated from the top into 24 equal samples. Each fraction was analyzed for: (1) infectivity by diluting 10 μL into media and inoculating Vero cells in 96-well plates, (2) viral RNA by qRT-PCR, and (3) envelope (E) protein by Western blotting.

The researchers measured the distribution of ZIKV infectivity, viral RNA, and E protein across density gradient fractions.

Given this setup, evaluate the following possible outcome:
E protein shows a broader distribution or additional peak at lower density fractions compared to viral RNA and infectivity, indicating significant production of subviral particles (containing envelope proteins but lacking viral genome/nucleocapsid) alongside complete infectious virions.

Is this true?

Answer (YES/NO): YES